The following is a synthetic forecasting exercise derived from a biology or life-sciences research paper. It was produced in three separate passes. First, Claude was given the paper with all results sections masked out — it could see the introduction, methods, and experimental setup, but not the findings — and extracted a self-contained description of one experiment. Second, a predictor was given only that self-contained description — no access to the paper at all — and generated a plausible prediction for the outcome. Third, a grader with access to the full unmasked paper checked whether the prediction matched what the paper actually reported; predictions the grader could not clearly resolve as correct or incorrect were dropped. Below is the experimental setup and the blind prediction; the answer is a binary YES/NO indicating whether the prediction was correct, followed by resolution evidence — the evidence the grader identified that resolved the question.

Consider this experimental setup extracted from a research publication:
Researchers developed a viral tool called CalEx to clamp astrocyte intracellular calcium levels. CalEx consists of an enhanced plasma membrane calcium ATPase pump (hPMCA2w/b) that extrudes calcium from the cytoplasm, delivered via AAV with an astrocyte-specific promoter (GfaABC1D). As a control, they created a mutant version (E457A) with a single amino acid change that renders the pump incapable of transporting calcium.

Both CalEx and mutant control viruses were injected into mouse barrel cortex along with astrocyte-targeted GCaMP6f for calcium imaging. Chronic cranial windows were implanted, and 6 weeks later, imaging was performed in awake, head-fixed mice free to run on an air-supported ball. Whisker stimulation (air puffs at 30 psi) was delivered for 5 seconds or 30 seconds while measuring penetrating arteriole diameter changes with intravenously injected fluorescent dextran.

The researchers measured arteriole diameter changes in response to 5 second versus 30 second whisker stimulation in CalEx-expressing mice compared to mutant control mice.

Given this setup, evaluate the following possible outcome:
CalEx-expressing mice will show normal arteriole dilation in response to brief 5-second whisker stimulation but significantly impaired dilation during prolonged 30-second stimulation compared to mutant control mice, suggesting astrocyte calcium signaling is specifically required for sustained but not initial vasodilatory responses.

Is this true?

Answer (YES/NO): YES